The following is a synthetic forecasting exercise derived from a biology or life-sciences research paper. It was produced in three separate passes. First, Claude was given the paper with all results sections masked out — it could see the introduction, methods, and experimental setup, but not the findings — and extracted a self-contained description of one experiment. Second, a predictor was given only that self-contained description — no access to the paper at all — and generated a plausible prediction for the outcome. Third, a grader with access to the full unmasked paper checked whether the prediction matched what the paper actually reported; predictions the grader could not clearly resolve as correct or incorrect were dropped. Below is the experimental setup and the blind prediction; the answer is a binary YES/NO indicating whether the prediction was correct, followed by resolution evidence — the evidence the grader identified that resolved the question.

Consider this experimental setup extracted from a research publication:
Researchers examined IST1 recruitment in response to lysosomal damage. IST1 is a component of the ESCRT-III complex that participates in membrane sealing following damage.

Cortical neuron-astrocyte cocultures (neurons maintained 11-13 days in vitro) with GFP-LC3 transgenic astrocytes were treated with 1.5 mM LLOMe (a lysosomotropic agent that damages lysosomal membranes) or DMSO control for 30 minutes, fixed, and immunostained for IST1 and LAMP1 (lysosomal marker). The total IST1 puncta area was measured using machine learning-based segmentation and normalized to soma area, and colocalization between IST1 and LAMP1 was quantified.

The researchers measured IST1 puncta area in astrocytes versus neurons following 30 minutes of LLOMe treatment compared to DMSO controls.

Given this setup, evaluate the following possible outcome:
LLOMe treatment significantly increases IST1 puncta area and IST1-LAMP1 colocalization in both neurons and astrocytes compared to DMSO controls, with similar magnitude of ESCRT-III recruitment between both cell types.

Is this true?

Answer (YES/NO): NO